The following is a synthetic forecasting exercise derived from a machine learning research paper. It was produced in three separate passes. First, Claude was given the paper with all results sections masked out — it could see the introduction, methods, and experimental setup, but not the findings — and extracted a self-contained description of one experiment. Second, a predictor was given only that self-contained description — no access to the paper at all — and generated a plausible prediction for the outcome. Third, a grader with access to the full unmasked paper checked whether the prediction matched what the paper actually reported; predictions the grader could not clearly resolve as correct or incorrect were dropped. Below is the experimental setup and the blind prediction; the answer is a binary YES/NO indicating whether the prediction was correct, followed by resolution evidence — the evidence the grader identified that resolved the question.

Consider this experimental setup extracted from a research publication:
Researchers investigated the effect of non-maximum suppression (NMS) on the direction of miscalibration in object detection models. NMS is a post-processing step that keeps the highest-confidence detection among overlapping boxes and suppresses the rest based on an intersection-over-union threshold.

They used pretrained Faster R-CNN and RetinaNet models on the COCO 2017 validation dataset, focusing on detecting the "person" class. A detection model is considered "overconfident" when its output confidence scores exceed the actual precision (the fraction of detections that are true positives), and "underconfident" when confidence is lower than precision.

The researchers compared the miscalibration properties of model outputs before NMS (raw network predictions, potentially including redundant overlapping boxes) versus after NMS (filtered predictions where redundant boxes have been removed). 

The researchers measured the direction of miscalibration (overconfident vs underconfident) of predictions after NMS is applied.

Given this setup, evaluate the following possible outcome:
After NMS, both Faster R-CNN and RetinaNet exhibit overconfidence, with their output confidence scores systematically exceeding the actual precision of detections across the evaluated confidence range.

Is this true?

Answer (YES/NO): NO